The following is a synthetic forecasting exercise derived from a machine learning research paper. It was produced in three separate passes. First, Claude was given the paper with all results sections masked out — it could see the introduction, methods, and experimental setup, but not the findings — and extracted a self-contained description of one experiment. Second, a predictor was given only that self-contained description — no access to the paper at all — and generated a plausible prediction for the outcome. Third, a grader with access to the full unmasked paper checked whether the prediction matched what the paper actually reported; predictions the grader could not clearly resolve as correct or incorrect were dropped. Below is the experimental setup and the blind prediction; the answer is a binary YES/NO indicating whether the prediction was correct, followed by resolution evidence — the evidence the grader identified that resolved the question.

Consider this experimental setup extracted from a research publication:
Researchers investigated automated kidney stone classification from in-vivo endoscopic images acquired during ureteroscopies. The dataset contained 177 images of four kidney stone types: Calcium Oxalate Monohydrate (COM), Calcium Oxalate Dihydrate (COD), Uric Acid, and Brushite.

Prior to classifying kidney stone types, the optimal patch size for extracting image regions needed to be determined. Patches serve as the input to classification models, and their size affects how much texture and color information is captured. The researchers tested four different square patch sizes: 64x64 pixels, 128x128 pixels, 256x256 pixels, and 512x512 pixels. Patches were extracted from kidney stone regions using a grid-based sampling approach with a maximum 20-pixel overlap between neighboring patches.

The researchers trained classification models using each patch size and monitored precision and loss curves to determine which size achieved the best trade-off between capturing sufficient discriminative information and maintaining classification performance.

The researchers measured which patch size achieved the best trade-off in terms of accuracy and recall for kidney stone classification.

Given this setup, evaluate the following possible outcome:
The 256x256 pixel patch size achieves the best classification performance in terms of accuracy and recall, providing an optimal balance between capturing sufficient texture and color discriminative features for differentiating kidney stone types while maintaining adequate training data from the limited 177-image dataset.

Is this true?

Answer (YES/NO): YES